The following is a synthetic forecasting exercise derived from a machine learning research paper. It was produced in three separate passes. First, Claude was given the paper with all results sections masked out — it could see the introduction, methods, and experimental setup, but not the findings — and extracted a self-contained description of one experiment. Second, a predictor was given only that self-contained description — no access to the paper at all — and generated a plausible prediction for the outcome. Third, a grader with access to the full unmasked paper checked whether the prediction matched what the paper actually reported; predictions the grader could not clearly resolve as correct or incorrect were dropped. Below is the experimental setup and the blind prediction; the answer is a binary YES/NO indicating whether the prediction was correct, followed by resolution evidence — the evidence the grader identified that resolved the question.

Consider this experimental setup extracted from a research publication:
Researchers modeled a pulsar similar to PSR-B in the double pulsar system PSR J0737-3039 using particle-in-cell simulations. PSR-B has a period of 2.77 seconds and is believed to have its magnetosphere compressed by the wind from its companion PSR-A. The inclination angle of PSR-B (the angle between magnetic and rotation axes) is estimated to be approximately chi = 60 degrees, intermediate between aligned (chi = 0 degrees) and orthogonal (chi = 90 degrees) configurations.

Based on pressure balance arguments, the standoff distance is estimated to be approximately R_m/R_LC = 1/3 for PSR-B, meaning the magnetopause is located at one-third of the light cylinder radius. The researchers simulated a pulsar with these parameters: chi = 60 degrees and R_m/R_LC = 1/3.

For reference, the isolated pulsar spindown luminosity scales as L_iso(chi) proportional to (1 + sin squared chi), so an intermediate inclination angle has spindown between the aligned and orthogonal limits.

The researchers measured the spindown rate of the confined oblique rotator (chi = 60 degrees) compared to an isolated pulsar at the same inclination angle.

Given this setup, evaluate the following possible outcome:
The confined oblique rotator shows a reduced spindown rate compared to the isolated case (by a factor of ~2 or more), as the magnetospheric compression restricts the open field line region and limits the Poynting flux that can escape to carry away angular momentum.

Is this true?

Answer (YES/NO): NO